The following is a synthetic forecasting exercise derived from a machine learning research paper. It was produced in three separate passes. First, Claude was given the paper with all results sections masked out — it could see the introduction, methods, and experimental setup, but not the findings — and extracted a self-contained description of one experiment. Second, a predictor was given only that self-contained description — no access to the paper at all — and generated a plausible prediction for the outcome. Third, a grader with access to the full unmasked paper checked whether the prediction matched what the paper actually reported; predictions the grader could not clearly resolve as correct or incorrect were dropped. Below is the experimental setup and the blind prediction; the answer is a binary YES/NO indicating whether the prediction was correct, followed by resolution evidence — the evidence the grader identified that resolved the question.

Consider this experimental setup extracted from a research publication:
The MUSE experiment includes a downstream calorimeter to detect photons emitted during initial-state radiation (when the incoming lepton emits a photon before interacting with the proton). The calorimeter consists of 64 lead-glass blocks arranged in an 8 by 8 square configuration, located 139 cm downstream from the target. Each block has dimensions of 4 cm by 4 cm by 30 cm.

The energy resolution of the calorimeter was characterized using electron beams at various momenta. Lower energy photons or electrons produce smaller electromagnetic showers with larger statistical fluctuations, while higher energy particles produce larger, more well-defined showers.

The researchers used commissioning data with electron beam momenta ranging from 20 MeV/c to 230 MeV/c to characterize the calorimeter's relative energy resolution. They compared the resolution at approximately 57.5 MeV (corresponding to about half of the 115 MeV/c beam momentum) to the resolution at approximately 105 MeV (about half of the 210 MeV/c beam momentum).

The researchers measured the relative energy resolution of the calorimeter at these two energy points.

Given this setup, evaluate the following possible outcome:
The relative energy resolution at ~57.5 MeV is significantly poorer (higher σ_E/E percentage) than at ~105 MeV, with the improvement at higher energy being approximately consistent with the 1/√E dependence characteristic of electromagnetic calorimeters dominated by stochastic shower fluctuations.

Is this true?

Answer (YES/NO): NO